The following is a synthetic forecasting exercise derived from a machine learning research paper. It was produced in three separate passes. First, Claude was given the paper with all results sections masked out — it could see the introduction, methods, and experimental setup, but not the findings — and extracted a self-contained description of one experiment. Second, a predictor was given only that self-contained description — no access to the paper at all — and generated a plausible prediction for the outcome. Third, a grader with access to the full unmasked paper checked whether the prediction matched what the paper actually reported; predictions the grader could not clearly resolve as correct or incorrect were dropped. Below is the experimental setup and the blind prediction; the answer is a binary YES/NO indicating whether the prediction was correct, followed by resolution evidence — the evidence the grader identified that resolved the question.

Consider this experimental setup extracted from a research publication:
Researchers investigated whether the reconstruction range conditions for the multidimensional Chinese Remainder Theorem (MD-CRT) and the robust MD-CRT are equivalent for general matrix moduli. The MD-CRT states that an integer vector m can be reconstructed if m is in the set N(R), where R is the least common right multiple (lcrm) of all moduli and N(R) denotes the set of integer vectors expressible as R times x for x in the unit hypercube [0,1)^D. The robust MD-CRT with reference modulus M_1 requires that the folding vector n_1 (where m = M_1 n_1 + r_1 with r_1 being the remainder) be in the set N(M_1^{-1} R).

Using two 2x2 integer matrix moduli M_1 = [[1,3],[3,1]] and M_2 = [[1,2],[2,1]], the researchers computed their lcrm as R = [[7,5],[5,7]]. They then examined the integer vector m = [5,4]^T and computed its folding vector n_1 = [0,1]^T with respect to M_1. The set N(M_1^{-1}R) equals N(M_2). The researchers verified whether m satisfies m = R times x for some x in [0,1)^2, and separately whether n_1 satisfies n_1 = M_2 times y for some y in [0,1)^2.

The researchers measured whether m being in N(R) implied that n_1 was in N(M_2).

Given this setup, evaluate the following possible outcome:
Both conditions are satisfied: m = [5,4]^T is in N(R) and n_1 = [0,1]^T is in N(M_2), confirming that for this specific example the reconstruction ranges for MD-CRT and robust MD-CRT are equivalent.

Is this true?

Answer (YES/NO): NO